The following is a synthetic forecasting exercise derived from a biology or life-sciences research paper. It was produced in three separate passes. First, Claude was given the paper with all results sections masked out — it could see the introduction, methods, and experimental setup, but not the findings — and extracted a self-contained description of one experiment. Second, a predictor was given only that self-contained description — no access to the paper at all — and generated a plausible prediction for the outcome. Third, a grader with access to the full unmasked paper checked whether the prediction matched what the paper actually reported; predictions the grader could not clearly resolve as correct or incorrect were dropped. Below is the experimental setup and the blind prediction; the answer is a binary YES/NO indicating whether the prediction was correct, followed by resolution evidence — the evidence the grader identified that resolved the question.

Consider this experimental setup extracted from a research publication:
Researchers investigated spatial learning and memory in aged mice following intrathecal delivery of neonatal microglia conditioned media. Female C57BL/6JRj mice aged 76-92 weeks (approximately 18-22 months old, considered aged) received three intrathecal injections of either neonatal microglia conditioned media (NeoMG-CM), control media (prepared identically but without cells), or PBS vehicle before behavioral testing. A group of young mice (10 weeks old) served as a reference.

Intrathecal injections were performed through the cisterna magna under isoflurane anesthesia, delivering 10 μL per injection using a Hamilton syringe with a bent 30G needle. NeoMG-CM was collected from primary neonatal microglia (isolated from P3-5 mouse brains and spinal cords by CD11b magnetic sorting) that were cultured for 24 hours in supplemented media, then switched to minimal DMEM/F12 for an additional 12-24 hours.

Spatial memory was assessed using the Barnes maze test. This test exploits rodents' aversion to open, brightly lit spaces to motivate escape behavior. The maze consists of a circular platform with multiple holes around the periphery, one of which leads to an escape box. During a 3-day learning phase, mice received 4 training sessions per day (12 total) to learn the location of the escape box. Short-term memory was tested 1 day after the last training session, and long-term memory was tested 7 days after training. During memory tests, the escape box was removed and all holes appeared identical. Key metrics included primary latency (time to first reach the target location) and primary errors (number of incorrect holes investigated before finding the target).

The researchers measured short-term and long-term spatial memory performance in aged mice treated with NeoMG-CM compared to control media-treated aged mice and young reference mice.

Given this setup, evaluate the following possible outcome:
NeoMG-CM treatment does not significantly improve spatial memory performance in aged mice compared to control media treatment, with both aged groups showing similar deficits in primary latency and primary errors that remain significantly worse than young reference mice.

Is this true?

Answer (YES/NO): NO